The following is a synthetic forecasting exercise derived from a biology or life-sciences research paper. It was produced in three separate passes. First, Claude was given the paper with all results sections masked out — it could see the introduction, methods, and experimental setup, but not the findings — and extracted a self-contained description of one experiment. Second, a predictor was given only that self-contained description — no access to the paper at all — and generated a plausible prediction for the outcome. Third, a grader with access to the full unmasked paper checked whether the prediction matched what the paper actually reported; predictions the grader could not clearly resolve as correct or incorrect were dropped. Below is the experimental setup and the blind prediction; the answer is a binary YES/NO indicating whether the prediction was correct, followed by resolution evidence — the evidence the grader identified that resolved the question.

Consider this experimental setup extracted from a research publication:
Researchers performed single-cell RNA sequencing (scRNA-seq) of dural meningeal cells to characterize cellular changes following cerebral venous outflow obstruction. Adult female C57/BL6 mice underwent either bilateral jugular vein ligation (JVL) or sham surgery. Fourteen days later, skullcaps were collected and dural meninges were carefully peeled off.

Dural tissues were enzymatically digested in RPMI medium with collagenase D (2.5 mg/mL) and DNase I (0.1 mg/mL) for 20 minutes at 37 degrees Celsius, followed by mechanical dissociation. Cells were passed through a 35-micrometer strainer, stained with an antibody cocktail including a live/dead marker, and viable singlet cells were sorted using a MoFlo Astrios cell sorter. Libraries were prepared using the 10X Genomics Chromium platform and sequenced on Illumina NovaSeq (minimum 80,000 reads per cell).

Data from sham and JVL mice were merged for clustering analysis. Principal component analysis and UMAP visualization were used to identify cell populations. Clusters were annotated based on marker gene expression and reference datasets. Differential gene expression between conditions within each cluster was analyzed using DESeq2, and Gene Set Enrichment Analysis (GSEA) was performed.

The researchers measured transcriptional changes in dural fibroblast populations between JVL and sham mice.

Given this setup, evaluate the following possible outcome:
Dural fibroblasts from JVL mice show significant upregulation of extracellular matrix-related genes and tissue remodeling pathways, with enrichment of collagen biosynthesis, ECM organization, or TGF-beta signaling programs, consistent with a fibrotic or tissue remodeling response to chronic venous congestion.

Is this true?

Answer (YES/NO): NO